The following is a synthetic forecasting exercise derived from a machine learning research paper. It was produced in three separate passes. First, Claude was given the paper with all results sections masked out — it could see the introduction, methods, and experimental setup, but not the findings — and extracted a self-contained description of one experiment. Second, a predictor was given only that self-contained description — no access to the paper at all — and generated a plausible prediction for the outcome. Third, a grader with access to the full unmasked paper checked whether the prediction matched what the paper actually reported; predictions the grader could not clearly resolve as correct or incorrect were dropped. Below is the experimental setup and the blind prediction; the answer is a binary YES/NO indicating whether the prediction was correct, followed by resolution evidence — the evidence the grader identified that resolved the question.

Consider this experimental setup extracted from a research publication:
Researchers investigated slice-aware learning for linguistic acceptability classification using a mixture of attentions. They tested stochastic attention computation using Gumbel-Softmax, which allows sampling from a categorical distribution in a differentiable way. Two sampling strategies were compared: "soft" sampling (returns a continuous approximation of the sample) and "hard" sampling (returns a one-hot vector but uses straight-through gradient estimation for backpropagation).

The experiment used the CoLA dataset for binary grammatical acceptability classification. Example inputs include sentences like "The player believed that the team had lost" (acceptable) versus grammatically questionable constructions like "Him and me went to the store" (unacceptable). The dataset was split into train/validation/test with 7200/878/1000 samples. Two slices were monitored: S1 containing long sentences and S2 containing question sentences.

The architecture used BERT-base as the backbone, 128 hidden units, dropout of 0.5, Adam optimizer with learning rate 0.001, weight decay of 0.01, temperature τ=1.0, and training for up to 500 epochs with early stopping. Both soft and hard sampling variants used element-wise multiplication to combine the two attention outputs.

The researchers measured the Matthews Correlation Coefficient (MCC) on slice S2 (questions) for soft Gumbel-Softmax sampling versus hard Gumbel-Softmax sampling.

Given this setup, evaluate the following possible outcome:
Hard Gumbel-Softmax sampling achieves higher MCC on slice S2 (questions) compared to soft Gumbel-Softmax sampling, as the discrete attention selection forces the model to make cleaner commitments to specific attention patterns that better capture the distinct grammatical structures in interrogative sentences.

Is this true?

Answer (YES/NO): YES